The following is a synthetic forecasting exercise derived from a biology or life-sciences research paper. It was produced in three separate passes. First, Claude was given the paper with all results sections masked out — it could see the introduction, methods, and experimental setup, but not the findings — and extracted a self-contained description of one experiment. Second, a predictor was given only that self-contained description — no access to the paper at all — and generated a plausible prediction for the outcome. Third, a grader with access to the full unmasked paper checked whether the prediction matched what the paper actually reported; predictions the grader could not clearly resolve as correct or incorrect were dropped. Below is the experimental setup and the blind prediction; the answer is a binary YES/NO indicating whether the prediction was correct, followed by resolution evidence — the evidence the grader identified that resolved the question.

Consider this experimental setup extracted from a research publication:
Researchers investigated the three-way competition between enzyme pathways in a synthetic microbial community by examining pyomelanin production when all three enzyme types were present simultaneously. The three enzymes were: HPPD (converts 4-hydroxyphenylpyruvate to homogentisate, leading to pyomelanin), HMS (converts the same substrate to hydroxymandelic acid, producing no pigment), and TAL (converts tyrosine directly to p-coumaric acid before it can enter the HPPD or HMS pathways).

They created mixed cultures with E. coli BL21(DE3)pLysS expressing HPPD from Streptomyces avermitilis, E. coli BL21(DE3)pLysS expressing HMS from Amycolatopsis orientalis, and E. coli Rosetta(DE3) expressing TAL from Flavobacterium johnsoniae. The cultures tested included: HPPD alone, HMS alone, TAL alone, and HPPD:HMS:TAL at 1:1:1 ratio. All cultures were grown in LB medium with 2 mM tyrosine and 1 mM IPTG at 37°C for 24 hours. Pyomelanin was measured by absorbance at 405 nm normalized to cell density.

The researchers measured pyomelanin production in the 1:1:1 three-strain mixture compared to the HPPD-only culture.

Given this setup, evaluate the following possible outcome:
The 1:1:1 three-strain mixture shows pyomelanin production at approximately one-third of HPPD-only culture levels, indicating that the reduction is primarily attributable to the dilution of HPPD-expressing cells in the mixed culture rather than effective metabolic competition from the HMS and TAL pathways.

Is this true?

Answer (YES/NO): NO